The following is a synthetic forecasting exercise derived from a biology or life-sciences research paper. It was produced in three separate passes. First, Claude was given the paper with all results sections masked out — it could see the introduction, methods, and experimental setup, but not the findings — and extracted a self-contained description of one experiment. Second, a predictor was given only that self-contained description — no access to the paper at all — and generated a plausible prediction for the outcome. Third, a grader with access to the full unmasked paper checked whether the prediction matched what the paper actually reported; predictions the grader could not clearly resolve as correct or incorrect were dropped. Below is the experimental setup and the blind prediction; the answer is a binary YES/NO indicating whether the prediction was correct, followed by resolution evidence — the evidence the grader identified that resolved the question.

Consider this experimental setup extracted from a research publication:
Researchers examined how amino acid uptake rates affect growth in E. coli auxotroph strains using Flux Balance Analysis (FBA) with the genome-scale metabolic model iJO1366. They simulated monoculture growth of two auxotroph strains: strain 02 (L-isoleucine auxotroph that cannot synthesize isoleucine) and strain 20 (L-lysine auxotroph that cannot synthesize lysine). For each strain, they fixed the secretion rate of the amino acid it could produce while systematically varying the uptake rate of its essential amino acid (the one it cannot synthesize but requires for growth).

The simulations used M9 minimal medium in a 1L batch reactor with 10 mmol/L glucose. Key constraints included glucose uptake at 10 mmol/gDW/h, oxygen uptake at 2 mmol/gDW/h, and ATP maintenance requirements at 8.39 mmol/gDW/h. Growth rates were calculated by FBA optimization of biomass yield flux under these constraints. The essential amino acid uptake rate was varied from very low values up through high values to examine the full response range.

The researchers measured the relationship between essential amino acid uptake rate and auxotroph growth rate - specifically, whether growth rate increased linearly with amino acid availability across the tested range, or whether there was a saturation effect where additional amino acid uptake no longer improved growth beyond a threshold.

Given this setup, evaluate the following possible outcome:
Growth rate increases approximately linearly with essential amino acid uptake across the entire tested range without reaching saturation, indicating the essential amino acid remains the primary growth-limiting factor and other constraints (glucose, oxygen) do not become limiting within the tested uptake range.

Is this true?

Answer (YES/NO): NO